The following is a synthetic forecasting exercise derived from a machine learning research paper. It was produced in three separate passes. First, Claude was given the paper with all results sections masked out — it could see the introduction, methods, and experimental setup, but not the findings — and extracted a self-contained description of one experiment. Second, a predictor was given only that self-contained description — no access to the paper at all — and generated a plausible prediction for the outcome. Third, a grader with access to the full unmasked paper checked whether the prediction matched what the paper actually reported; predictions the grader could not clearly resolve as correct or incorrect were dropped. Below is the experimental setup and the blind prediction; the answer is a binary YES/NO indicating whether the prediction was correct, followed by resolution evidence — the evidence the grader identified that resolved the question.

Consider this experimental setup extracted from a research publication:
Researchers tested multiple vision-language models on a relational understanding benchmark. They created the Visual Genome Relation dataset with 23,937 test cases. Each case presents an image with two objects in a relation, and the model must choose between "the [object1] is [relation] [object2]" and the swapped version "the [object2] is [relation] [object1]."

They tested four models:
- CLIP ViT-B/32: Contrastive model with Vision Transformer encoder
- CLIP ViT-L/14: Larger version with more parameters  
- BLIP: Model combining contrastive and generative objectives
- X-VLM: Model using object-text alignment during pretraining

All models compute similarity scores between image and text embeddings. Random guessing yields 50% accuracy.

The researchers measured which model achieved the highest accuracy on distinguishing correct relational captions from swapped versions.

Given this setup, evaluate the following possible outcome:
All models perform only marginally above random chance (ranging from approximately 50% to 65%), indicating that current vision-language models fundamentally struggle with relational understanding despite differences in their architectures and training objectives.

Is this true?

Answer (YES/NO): NO